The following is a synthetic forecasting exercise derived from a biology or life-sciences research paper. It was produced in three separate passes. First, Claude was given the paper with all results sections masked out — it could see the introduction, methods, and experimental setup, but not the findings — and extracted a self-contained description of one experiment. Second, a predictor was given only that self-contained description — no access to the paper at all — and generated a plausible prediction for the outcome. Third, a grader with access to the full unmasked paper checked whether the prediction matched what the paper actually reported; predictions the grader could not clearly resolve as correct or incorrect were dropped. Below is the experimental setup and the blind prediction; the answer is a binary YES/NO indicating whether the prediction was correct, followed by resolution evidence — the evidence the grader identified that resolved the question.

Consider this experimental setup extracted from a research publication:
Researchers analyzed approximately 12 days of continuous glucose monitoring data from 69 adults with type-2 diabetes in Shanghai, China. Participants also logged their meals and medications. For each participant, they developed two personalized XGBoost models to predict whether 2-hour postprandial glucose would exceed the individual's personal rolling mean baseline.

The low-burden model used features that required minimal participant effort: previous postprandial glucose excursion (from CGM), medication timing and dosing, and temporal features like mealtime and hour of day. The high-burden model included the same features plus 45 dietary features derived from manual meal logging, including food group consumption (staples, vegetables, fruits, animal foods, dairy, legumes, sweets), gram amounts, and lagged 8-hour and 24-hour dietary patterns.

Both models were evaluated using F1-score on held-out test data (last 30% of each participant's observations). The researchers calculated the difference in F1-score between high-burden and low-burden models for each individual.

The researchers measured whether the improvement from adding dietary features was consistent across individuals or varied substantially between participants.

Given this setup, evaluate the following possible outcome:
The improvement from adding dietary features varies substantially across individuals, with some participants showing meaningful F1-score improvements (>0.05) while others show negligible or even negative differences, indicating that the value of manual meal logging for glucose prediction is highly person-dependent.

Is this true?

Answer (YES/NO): YES